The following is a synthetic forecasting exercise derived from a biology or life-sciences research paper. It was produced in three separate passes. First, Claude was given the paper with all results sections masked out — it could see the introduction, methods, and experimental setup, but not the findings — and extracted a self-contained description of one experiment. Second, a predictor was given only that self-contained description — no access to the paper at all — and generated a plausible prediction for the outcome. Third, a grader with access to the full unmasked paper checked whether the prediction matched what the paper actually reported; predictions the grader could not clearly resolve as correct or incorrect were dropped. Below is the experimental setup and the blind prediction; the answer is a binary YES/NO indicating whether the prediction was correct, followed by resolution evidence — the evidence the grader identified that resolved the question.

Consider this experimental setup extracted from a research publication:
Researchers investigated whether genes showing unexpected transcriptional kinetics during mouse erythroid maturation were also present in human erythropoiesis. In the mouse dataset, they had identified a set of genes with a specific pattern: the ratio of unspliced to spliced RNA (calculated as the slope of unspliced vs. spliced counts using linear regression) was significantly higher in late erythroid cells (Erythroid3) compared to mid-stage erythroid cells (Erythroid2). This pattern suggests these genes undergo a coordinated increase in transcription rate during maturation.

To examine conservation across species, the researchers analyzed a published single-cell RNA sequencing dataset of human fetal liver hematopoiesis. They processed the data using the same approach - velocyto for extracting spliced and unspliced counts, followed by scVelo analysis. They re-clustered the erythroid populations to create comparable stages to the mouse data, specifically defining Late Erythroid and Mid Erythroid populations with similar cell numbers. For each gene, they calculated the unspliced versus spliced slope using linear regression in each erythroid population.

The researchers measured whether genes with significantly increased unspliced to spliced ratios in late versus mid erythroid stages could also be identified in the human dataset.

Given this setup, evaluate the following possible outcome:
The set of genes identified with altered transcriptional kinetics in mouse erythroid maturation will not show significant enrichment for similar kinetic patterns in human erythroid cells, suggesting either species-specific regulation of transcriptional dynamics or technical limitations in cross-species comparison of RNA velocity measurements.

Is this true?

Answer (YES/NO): NO